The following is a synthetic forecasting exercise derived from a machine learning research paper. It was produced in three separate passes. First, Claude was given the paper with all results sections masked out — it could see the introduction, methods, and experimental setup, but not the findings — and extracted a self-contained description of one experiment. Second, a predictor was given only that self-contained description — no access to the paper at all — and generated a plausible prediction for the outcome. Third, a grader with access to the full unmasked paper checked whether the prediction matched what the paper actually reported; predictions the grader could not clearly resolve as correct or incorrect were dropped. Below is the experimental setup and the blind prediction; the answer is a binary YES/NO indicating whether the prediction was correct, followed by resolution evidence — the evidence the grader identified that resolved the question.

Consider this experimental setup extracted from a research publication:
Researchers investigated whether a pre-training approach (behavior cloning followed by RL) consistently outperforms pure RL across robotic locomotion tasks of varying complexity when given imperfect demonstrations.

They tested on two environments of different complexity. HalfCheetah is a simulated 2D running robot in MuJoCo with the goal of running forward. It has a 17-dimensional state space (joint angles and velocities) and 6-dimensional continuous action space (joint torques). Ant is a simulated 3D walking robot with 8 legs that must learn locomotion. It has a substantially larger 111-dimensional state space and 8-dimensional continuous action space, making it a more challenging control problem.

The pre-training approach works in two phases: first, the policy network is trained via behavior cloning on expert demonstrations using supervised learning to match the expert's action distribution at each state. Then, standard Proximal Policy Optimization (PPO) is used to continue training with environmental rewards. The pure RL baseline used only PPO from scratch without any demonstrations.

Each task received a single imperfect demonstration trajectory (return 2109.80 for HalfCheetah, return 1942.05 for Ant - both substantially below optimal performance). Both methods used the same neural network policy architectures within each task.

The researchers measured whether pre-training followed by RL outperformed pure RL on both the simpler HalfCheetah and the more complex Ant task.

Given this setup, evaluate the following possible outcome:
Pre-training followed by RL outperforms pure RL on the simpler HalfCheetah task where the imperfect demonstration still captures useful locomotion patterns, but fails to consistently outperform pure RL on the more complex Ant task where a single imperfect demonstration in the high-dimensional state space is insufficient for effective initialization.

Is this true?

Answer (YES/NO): YES